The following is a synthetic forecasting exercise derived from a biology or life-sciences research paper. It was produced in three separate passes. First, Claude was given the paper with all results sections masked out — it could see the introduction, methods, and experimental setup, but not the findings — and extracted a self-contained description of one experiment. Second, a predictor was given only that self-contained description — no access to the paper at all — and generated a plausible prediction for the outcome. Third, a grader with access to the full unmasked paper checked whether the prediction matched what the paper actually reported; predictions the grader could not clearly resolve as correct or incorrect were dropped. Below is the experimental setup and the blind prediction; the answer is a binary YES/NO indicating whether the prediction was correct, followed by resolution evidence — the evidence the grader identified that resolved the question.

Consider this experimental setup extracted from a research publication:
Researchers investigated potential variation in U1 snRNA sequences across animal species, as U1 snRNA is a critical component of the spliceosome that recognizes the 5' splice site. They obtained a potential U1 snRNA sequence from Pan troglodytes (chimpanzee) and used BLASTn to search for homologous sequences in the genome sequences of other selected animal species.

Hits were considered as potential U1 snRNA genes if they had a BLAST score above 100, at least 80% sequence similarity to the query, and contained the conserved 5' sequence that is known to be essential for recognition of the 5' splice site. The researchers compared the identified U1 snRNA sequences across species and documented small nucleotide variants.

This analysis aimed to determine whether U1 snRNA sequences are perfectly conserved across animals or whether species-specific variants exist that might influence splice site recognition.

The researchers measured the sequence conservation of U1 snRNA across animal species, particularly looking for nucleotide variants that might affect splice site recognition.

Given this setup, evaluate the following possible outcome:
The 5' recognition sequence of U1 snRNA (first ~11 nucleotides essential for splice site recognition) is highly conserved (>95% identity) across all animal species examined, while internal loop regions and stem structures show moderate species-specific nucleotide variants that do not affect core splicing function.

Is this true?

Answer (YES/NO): NO